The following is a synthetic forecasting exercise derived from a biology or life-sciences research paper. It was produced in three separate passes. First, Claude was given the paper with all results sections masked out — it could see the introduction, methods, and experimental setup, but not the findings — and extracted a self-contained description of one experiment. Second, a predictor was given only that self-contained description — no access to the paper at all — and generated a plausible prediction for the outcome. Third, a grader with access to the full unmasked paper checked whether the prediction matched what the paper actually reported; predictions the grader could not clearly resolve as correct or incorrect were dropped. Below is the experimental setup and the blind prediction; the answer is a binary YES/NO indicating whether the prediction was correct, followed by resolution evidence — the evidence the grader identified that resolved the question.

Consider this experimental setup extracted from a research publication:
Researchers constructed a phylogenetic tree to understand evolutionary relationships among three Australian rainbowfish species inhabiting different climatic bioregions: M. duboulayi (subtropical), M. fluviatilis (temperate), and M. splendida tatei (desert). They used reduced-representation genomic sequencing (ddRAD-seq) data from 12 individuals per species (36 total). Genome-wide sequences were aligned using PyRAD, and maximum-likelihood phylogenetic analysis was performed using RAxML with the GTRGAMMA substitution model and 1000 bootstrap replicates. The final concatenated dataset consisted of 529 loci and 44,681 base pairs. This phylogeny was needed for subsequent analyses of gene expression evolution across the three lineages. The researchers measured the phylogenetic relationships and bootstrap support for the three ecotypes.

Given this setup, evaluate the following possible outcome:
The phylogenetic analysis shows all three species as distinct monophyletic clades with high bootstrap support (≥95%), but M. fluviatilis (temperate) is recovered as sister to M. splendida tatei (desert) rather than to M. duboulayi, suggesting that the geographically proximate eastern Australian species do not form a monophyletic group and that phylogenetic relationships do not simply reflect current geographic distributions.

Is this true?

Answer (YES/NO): NO